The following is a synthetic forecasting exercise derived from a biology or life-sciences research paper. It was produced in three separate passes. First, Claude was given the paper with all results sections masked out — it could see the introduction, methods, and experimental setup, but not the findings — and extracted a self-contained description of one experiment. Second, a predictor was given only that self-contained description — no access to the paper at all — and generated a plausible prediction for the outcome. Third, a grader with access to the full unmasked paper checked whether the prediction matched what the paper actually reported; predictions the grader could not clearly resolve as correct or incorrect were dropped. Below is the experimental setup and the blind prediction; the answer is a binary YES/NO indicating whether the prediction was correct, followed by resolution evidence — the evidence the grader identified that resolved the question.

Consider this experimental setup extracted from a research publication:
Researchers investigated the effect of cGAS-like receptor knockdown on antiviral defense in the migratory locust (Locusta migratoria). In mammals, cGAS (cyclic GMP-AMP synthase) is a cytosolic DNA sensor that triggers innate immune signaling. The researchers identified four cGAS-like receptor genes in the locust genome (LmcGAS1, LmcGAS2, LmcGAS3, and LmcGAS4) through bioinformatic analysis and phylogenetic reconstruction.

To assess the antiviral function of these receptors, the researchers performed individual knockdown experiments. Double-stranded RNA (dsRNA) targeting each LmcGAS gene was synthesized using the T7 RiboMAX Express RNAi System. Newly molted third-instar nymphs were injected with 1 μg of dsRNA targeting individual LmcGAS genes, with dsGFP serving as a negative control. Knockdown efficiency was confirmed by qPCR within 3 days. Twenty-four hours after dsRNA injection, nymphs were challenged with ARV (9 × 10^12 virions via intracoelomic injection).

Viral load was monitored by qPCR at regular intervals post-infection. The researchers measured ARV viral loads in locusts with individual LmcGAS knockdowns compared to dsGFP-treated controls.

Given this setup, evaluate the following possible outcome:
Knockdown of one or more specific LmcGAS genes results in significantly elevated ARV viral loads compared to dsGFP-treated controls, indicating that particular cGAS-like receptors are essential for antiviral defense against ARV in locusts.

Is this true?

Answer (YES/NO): YES